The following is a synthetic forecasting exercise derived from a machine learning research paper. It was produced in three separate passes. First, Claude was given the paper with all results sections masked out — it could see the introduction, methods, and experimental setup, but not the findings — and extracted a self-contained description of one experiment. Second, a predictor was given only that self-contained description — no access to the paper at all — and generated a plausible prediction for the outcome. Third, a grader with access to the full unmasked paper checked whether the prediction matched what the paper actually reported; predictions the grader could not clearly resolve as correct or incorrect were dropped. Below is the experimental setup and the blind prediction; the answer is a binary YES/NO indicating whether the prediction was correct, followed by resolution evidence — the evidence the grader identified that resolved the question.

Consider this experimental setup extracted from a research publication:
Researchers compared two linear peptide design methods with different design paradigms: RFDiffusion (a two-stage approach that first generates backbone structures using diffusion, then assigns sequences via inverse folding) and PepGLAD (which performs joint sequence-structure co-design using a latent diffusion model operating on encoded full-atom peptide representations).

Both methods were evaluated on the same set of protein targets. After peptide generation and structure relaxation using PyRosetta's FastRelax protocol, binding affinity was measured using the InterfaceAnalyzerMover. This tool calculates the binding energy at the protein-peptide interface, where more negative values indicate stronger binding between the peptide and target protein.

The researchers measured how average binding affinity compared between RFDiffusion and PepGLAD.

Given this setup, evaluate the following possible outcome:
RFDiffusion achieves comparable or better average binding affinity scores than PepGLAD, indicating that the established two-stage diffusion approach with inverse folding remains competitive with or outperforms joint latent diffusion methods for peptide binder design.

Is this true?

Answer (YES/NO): YES